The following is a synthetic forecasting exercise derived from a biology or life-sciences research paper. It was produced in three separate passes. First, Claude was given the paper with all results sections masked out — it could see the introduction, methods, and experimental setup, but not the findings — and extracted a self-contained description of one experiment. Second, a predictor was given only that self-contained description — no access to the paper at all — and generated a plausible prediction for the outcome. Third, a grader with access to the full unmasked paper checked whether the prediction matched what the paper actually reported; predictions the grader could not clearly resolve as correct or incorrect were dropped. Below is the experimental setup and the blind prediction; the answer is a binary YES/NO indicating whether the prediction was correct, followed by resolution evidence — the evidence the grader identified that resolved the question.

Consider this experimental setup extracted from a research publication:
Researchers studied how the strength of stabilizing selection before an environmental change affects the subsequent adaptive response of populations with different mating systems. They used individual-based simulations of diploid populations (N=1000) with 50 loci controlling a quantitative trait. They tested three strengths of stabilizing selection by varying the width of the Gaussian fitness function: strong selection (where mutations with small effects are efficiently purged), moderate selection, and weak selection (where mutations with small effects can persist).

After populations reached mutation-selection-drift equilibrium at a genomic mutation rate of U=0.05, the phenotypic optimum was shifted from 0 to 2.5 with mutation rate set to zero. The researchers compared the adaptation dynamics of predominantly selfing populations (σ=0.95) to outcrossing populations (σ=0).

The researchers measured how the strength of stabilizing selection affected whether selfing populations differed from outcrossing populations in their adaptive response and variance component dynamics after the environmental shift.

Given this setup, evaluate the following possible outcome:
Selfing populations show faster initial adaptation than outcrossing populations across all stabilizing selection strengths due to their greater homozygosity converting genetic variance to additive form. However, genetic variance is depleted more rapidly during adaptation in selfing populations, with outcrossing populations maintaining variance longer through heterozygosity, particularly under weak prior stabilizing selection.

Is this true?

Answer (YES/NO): NO